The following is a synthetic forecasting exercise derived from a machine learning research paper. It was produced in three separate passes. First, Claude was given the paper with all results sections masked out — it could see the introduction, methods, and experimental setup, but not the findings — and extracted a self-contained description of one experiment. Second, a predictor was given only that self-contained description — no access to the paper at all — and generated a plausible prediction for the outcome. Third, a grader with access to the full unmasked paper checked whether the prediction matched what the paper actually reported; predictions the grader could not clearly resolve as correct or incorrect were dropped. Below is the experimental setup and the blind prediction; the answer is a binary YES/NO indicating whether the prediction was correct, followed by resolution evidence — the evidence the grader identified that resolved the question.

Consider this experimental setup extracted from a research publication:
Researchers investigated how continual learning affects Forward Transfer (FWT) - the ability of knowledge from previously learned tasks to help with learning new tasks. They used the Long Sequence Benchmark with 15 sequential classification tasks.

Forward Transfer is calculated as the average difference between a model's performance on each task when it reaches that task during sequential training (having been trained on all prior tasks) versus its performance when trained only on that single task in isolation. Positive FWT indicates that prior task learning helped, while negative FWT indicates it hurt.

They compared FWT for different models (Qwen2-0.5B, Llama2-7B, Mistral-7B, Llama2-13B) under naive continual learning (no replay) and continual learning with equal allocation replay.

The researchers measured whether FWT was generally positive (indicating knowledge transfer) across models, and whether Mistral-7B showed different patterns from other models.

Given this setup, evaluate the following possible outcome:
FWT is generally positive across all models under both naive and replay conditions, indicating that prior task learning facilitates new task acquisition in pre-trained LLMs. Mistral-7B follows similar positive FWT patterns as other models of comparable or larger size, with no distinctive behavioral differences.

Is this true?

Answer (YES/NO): NO